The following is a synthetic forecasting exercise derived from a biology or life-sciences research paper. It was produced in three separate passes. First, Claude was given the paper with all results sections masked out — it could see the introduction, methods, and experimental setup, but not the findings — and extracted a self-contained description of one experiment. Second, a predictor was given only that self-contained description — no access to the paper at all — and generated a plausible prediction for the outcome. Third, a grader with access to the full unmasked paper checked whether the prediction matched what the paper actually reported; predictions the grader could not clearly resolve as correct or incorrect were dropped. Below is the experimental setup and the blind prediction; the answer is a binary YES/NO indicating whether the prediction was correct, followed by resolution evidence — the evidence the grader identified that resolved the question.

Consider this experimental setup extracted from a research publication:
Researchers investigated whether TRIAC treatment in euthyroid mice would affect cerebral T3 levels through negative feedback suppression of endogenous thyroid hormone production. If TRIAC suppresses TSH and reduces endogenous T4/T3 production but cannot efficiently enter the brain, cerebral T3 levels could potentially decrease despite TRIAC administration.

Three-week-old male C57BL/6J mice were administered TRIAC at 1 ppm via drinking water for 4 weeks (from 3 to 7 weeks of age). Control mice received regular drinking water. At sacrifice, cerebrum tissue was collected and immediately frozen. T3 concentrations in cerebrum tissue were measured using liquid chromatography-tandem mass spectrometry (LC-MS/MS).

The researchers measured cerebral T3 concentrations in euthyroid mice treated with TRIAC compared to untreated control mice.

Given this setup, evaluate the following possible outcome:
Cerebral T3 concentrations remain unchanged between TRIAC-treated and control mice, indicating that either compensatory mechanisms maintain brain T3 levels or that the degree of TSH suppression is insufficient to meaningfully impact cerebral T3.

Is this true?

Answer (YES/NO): NO